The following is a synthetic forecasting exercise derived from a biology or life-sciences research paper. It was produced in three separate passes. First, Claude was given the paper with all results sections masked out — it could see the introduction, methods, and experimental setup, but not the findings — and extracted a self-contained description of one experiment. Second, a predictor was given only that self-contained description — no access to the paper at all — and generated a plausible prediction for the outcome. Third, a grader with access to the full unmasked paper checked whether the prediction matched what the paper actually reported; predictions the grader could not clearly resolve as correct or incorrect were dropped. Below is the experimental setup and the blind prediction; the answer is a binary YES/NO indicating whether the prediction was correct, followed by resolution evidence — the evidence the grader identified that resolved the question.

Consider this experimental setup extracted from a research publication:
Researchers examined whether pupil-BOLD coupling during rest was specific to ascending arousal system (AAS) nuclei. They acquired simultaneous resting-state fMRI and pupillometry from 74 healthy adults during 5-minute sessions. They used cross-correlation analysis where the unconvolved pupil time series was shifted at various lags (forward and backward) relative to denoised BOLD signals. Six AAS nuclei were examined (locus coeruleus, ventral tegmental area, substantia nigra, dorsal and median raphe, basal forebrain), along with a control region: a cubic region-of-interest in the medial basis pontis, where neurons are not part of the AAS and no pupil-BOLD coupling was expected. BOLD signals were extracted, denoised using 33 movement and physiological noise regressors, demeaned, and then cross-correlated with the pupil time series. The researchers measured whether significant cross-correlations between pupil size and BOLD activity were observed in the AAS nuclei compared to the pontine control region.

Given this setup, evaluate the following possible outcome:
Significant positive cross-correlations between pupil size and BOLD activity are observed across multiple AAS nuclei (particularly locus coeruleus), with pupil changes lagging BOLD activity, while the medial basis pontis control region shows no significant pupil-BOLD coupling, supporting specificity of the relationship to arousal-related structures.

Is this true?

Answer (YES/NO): NO